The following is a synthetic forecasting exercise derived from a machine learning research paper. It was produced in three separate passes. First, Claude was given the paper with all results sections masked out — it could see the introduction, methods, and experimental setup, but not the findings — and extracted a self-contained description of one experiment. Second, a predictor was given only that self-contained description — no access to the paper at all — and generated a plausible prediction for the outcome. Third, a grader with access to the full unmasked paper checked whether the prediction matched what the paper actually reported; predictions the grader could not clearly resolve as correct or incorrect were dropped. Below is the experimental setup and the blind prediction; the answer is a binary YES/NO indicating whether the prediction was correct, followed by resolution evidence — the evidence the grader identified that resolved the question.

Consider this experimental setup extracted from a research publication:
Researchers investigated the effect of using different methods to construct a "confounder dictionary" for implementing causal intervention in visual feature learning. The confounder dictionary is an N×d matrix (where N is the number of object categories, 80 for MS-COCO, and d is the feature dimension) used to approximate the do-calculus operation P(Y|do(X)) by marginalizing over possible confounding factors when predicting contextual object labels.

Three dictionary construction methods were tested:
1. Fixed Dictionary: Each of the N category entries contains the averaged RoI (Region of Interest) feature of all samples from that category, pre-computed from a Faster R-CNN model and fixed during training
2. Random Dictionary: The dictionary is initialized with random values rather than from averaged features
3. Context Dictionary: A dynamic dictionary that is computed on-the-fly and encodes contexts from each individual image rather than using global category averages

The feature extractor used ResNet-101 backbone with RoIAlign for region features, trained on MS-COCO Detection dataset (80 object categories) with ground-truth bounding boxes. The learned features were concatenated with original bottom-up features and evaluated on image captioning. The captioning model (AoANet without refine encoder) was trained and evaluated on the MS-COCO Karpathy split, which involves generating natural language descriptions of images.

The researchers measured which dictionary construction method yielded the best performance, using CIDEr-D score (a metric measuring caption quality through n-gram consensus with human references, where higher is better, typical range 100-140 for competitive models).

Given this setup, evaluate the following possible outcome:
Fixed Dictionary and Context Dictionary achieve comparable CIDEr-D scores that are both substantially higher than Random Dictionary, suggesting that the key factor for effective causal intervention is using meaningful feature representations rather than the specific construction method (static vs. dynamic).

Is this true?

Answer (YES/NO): NO